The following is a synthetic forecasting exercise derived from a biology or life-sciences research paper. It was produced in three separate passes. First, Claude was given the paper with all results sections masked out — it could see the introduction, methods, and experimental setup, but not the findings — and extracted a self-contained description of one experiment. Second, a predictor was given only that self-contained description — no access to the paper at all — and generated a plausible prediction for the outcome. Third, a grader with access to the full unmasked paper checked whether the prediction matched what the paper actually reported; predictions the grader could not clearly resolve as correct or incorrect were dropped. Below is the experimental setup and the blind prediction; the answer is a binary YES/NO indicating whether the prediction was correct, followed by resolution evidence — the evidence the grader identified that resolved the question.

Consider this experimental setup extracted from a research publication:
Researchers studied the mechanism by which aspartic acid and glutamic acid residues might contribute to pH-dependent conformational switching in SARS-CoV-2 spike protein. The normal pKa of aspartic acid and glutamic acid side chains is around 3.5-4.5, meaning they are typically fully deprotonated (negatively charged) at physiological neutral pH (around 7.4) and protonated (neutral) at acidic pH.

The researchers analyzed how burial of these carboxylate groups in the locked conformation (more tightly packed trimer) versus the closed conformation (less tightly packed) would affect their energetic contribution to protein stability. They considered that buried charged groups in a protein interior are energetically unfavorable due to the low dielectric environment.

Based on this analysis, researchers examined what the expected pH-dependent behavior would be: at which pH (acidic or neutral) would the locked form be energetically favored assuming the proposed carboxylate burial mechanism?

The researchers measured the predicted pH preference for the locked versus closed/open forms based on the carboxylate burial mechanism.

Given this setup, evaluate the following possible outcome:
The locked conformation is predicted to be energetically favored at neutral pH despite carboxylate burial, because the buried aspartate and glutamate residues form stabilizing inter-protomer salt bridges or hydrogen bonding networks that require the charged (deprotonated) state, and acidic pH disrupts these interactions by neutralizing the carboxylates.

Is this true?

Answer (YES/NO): NO